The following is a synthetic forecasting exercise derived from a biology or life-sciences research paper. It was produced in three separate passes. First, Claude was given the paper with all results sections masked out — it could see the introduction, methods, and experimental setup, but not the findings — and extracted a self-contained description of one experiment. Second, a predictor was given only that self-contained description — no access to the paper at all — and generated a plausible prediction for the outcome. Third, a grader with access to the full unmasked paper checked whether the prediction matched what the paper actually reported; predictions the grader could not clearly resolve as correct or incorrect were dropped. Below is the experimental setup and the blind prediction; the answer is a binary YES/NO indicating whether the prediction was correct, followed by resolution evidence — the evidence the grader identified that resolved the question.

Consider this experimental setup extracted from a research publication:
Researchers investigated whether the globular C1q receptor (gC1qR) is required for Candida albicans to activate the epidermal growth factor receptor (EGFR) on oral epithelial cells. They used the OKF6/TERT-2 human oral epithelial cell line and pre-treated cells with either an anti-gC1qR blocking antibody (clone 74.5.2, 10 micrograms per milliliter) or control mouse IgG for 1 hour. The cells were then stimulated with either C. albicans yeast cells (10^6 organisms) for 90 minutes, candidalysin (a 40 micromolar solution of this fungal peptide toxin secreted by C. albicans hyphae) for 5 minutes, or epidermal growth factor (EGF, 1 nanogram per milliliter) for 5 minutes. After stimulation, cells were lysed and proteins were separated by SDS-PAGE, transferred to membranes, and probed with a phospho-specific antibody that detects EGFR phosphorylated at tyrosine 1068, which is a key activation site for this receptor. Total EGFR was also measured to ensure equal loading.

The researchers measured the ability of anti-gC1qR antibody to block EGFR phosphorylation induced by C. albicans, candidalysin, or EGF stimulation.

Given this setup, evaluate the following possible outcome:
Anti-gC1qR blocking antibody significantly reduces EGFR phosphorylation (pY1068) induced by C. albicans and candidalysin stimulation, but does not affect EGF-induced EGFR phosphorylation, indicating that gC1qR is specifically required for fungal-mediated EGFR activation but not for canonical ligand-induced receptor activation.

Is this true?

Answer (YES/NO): NO